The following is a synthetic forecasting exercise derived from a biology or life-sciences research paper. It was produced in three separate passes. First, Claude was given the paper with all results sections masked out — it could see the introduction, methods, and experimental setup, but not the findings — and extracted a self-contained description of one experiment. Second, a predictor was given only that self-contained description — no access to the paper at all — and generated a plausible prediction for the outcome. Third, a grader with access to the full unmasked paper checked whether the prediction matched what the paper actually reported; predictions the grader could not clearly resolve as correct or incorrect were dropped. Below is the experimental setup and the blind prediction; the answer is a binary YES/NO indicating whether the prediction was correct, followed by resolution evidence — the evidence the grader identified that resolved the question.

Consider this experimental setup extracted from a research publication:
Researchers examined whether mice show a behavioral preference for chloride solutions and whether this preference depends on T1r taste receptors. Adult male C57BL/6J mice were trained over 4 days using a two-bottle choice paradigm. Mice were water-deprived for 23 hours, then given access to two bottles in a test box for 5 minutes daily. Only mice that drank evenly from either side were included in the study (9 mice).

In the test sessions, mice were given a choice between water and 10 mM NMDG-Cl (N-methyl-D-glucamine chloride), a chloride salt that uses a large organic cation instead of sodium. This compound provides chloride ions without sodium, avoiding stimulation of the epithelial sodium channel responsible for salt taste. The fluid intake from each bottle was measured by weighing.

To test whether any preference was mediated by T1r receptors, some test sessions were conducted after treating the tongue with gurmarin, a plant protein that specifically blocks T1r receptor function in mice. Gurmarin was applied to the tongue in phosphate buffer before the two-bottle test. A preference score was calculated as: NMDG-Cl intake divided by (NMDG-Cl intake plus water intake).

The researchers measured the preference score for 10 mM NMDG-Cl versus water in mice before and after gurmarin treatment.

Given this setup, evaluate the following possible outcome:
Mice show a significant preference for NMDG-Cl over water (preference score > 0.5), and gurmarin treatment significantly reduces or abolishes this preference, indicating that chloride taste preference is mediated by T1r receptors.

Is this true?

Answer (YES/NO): YES